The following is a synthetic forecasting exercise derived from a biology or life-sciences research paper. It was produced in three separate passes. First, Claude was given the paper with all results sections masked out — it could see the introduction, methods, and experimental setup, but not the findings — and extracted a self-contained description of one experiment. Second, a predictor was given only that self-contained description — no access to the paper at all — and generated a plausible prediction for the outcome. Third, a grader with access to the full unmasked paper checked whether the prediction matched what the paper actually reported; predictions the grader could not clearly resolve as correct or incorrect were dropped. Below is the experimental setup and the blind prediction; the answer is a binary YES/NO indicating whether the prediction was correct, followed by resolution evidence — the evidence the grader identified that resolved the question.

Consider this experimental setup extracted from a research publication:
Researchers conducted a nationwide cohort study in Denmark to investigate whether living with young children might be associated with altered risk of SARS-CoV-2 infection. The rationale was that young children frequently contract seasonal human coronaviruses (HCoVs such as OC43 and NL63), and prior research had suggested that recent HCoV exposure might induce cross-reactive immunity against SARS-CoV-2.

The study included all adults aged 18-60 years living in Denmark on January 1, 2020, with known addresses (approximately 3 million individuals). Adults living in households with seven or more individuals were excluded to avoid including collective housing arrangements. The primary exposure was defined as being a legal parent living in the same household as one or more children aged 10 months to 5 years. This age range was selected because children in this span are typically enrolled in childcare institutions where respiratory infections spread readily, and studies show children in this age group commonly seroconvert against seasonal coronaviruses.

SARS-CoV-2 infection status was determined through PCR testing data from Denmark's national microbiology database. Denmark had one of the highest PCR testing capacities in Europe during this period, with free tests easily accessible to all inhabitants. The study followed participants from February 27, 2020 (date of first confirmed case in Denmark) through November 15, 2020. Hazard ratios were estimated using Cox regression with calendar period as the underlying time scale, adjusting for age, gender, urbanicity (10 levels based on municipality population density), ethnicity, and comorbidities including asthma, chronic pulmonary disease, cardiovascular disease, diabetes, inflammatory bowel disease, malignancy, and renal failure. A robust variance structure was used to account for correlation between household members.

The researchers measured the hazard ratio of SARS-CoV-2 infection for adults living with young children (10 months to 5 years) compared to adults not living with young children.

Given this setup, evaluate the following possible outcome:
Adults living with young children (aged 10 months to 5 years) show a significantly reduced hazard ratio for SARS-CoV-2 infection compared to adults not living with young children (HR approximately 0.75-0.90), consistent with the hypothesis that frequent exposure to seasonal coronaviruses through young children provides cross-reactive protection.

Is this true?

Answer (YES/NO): NO